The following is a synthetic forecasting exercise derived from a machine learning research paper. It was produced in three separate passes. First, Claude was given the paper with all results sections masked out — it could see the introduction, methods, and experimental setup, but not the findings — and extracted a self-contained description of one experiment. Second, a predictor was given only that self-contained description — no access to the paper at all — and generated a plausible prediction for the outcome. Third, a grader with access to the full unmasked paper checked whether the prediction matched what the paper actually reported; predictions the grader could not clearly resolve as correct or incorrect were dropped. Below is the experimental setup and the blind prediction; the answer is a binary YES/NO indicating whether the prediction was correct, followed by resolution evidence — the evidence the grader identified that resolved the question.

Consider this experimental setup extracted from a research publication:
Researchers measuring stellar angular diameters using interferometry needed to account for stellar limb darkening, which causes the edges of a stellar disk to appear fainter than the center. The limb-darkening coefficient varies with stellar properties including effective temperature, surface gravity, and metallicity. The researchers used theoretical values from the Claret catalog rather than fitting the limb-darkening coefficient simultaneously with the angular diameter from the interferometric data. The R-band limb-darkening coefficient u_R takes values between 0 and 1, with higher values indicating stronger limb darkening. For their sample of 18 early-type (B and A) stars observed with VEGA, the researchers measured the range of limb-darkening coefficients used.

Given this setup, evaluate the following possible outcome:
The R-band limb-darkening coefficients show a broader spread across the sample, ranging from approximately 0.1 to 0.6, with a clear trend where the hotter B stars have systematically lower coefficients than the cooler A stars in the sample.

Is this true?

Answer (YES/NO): NO